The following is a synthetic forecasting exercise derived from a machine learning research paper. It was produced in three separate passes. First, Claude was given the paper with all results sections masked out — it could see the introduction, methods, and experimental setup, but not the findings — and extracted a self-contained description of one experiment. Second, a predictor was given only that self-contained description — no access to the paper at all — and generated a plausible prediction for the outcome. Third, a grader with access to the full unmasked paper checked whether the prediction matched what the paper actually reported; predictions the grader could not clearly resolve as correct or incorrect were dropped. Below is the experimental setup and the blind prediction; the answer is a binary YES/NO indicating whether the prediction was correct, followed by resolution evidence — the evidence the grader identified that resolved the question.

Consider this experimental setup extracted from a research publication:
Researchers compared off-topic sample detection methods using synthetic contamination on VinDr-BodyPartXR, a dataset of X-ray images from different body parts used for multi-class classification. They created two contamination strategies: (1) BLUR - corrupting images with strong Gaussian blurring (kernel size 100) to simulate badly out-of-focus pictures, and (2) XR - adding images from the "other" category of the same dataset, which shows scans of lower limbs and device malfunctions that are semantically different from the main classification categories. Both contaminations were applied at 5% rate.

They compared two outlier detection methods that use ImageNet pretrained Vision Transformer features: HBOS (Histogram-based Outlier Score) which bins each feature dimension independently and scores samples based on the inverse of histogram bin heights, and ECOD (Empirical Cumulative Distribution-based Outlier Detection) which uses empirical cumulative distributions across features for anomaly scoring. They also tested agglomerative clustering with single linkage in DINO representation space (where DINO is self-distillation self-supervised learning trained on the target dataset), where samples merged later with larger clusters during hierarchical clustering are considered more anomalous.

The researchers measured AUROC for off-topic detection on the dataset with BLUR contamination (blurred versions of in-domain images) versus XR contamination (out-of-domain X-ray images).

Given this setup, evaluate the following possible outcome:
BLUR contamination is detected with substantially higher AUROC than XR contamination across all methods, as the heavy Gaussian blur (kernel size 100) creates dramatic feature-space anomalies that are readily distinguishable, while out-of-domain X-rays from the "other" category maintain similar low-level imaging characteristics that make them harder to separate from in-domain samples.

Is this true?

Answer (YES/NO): YES